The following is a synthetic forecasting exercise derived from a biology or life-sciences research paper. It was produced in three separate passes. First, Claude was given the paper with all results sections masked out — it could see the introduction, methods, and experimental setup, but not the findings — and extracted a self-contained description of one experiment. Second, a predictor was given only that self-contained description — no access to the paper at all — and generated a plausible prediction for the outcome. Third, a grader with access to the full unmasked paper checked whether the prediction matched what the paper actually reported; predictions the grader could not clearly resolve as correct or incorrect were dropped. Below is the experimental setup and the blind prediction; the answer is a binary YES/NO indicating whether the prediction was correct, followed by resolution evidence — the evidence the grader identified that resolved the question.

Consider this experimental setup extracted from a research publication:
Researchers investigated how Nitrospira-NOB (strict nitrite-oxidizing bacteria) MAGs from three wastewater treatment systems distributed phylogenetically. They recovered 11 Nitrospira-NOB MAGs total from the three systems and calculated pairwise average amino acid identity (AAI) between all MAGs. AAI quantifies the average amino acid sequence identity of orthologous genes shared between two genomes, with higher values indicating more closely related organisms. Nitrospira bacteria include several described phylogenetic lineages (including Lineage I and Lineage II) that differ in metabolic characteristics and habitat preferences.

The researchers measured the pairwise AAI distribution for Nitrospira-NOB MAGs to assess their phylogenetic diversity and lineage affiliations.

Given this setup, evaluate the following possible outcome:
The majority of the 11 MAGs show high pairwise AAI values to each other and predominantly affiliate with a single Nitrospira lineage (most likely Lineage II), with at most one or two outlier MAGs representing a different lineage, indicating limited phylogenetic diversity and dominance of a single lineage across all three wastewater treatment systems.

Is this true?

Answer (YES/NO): NO